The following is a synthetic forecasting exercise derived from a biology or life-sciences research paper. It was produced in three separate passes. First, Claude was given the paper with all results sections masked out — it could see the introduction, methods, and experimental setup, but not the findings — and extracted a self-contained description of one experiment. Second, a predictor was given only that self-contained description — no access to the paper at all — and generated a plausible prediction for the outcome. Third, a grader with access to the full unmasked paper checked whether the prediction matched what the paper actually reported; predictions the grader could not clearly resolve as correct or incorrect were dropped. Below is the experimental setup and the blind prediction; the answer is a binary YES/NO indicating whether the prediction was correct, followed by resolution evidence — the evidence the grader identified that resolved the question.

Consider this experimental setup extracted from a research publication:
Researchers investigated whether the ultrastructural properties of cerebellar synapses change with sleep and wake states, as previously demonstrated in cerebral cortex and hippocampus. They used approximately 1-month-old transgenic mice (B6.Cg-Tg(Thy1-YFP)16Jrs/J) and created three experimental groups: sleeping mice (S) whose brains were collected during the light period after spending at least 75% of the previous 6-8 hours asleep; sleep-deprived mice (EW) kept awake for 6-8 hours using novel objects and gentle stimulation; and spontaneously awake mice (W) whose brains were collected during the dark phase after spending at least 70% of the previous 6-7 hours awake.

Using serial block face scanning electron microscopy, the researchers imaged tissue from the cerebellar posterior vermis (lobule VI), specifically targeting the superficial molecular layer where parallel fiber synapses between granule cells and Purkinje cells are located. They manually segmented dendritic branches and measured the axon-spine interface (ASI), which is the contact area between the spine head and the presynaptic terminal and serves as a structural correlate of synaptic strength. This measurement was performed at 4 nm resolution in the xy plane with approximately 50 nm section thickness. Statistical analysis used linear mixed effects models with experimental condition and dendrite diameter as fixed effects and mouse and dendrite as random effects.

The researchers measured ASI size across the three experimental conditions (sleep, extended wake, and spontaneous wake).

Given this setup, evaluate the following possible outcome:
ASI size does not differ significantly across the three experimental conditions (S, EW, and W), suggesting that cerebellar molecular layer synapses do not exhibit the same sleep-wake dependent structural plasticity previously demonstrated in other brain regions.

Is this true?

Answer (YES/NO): YES